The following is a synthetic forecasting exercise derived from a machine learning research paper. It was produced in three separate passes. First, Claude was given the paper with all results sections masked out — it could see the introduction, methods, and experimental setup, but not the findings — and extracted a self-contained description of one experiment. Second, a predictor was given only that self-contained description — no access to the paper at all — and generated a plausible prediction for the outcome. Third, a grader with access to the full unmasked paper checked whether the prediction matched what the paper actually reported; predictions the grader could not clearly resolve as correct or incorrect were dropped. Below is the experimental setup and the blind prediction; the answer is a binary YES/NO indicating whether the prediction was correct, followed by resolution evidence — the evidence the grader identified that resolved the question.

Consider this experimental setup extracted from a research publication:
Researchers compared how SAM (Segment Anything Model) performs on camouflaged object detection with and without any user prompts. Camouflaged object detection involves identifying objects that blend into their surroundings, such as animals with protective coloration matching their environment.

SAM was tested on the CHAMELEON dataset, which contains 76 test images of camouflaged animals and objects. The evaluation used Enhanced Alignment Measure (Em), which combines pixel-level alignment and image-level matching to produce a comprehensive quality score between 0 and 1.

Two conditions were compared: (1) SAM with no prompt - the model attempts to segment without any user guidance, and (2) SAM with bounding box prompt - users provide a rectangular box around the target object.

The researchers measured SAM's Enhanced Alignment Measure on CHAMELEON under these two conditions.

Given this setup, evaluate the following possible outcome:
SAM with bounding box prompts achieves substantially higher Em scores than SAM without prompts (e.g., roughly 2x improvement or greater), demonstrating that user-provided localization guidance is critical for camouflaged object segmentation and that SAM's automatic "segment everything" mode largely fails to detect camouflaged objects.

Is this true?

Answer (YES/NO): NO